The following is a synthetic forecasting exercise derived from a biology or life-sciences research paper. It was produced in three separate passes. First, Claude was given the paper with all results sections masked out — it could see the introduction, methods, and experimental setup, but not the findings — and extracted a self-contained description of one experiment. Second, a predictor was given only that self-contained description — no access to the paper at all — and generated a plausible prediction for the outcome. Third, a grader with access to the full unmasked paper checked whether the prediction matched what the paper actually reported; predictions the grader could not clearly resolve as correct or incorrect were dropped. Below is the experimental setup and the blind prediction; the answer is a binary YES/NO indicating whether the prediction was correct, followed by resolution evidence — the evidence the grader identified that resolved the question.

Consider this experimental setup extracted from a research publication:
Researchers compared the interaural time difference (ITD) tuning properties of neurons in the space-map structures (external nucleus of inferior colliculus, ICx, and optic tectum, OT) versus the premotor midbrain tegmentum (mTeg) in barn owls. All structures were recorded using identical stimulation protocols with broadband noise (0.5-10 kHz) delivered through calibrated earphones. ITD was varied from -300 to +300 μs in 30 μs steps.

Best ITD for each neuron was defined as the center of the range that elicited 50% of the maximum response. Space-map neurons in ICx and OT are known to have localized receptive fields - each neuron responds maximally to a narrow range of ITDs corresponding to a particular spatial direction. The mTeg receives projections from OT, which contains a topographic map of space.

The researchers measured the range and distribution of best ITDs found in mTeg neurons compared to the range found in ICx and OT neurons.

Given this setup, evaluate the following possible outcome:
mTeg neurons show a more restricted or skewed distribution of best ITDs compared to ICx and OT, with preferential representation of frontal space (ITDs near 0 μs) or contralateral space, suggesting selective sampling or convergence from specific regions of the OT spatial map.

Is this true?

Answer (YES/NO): NO